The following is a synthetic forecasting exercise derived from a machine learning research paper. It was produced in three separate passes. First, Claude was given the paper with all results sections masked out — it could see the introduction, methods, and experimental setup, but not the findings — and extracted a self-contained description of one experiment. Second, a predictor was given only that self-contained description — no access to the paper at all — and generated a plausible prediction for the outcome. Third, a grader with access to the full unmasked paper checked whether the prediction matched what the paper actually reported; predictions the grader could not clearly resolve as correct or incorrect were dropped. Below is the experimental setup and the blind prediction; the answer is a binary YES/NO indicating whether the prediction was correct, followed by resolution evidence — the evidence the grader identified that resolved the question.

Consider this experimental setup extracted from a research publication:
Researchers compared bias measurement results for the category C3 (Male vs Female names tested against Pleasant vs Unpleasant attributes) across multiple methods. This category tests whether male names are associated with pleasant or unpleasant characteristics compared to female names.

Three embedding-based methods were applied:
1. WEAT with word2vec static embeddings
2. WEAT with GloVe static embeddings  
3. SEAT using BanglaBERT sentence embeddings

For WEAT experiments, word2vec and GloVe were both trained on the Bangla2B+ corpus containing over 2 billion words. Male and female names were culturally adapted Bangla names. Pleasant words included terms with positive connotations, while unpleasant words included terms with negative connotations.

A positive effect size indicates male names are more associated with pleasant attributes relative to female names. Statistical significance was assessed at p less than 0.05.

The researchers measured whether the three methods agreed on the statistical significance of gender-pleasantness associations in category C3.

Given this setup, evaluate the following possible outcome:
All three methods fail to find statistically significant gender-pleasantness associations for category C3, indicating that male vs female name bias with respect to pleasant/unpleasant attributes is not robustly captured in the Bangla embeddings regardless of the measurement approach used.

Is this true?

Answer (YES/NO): NO